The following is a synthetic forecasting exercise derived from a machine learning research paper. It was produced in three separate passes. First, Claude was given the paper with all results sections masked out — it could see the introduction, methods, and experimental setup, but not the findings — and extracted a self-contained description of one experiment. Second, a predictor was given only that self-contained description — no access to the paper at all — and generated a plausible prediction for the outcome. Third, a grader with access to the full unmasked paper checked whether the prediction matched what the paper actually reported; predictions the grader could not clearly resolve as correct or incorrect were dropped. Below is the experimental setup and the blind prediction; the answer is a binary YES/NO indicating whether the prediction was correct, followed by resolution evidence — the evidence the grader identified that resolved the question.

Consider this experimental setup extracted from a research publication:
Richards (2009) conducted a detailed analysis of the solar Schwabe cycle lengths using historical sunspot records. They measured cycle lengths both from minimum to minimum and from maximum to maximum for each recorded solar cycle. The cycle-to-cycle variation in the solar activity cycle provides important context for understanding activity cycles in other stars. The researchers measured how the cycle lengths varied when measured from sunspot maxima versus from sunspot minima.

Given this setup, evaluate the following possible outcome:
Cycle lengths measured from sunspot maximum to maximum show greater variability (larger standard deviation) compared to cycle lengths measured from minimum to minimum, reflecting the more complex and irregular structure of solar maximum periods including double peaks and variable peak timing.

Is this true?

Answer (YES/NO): YES